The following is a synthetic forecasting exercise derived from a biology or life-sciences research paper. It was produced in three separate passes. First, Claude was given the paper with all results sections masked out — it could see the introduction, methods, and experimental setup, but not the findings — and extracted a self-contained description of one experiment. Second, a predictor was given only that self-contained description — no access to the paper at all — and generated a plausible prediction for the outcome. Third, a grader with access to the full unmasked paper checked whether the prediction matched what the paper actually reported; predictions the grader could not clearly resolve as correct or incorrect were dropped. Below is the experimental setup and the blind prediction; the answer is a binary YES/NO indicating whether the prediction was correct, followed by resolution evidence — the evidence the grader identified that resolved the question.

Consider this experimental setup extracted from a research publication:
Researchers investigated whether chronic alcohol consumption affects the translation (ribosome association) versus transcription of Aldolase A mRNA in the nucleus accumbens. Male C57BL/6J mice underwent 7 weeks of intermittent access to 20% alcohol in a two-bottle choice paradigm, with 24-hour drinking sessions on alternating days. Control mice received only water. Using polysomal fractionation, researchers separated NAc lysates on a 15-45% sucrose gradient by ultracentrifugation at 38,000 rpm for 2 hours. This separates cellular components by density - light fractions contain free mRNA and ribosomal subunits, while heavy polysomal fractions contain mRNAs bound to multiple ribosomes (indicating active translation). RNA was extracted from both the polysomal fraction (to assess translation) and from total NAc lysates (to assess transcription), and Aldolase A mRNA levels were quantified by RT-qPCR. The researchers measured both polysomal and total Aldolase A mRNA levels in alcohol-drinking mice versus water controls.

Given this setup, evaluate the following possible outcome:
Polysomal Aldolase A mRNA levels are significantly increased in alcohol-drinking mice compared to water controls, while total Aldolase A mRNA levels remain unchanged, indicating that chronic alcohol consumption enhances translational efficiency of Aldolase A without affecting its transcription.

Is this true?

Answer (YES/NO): NO